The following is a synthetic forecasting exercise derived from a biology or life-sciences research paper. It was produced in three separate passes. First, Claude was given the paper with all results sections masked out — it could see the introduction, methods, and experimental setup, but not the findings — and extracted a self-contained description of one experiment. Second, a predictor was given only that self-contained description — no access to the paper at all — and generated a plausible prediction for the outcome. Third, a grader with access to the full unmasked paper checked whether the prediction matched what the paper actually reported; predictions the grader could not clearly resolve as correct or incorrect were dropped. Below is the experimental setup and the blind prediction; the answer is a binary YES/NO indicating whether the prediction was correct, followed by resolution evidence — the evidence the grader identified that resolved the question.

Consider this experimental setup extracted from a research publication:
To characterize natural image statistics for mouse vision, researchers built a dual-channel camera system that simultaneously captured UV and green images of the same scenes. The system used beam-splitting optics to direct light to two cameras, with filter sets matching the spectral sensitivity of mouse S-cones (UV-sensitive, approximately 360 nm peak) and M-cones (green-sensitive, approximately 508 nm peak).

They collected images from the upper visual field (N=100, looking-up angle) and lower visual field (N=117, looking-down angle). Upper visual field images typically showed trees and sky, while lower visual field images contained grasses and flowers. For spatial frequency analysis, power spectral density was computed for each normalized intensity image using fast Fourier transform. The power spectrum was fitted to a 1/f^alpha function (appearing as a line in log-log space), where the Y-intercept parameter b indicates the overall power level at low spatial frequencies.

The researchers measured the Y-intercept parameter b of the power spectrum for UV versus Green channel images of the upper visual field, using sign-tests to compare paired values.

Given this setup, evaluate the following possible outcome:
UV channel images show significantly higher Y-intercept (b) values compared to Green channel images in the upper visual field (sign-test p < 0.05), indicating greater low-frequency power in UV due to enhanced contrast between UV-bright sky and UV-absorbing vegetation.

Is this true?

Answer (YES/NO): YES